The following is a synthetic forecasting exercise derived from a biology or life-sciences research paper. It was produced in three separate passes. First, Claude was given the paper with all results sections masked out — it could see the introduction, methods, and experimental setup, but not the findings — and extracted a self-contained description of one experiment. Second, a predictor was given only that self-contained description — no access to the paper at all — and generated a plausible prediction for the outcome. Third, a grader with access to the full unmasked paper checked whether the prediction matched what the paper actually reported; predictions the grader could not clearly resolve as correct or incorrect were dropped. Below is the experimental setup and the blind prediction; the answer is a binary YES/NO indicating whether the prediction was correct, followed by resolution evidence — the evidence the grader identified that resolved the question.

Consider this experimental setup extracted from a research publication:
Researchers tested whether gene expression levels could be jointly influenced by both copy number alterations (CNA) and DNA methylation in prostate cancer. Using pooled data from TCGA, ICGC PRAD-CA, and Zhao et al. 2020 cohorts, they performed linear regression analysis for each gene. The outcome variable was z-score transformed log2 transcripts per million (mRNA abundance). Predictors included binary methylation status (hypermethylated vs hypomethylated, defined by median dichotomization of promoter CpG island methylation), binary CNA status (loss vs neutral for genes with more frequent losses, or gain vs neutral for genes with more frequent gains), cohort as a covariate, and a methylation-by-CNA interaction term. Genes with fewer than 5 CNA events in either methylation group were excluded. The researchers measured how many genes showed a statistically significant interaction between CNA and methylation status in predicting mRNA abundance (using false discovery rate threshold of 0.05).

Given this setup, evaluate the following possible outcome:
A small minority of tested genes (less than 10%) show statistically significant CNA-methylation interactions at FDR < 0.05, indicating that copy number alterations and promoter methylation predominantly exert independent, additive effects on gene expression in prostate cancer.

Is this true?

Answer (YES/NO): NO